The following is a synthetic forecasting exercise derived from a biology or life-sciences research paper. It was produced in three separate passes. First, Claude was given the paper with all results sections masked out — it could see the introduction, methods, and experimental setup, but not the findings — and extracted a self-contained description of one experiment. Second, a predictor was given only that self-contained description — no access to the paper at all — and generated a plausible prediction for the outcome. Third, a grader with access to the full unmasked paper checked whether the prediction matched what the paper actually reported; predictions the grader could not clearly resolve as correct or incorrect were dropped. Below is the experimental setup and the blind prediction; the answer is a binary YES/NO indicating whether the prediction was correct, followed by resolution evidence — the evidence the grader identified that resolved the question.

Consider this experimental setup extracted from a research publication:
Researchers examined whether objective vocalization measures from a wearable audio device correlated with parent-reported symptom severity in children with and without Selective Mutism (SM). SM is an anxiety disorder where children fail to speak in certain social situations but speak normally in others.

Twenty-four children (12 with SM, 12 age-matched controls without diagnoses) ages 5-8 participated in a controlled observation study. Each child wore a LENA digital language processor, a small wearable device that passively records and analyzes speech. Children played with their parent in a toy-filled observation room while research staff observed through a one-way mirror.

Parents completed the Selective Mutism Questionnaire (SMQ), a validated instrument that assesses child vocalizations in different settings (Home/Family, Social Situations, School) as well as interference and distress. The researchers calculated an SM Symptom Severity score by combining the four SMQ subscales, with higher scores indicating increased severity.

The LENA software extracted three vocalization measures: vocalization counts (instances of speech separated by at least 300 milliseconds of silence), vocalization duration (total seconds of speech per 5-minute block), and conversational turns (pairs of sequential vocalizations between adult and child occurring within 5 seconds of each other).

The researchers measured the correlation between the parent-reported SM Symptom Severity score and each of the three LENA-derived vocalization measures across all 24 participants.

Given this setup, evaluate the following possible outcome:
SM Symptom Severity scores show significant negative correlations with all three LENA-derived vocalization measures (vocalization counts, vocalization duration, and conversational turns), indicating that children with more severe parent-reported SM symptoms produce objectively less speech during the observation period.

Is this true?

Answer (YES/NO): YES